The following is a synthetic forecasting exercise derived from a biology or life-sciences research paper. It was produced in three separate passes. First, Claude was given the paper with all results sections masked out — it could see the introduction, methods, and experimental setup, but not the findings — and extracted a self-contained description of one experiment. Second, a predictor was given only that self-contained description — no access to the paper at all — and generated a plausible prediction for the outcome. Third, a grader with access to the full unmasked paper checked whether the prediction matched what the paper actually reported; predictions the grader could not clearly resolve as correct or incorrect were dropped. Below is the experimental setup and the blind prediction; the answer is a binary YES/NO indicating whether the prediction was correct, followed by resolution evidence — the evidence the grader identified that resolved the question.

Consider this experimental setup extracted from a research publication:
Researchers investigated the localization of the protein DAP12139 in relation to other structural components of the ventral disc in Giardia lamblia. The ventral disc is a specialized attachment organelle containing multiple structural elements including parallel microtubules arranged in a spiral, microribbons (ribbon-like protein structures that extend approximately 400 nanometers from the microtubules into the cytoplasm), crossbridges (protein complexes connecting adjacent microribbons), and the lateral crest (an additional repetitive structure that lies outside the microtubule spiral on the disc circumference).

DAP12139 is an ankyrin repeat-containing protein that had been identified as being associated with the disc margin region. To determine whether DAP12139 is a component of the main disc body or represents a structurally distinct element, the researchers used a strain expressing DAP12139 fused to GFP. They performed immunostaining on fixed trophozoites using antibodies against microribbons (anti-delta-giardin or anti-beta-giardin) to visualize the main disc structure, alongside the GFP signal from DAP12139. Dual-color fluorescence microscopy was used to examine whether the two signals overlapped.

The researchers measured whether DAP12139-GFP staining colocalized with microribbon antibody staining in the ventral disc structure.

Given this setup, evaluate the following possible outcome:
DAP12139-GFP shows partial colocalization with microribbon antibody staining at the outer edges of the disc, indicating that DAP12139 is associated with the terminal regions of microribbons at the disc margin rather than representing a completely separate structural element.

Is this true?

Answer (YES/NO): NO